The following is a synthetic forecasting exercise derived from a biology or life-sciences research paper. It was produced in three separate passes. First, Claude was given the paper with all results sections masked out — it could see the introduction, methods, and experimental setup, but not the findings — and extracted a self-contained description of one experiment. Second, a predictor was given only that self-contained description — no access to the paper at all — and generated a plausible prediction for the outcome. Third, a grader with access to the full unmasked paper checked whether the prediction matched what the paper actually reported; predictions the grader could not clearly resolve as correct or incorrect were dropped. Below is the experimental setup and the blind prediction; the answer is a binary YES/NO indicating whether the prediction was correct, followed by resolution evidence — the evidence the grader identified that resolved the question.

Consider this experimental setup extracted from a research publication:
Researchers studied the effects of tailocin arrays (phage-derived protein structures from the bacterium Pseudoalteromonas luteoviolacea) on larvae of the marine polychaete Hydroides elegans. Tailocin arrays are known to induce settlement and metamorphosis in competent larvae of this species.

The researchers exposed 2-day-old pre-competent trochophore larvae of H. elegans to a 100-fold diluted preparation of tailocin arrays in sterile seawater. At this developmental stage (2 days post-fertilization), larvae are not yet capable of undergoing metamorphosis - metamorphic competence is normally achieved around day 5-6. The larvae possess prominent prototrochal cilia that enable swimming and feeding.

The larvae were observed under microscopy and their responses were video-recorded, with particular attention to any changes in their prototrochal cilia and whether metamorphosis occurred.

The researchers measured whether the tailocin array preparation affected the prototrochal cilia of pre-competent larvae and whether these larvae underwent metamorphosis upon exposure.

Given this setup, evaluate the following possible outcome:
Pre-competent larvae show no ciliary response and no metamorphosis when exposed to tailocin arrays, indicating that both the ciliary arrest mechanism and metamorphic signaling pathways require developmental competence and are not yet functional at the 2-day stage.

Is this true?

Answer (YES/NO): NO